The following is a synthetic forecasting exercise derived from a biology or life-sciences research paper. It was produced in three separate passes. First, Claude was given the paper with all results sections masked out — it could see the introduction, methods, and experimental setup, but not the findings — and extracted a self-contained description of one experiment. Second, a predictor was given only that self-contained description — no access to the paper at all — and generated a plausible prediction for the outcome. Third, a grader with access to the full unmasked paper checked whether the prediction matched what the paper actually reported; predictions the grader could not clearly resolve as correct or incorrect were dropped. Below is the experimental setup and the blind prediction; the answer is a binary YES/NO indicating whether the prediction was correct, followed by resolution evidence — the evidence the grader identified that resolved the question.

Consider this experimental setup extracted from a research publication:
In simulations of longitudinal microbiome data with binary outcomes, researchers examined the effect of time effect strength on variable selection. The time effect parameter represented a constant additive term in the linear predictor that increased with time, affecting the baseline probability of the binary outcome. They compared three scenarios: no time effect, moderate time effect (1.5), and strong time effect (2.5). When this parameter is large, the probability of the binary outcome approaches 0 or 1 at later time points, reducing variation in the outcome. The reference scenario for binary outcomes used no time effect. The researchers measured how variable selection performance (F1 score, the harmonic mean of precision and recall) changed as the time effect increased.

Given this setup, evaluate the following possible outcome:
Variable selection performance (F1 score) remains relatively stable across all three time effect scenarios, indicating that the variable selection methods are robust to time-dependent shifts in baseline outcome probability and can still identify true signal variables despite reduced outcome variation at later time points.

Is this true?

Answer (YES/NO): YES